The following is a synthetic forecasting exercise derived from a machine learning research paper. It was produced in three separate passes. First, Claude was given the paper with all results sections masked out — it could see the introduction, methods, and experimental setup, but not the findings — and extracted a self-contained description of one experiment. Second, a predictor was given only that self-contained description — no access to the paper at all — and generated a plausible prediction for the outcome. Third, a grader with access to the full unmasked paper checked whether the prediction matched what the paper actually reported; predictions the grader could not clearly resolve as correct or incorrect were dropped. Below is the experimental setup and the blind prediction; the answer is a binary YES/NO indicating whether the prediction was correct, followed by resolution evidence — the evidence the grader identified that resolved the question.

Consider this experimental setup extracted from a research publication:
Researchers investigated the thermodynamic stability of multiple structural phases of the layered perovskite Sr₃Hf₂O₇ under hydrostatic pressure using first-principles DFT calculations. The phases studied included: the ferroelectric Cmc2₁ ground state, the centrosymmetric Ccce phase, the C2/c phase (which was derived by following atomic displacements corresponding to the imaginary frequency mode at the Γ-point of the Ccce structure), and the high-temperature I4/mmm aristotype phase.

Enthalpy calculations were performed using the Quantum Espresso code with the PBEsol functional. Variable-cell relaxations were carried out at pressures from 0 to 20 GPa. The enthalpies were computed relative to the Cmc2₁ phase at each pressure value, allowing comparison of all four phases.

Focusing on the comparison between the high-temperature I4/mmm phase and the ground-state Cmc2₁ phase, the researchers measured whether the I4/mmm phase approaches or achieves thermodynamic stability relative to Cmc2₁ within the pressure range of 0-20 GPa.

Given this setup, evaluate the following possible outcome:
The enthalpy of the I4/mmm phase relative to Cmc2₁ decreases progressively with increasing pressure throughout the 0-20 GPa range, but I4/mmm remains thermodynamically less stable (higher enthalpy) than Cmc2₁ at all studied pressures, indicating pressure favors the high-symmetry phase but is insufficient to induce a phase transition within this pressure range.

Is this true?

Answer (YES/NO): NO